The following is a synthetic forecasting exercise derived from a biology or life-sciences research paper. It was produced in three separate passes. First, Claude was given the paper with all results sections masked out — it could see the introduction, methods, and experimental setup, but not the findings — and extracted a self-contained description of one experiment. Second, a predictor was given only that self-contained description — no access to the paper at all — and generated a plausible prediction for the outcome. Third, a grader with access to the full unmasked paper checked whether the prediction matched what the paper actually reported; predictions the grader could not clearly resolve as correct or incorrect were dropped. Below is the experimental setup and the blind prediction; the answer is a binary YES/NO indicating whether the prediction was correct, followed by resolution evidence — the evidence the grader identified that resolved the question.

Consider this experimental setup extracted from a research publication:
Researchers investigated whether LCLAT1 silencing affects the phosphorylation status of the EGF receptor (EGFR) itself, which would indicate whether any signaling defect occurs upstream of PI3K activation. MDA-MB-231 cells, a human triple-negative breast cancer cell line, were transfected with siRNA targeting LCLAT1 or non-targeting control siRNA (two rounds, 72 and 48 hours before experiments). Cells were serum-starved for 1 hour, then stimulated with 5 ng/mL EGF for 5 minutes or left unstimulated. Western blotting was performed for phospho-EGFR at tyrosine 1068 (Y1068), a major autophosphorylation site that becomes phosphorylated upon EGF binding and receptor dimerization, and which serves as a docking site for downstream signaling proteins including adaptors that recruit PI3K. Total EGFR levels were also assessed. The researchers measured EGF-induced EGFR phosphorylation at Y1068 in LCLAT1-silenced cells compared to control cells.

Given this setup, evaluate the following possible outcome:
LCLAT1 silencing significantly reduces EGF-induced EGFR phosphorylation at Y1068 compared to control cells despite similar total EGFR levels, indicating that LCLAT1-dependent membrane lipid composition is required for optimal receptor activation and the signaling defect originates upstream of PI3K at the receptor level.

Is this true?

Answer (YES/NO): NO